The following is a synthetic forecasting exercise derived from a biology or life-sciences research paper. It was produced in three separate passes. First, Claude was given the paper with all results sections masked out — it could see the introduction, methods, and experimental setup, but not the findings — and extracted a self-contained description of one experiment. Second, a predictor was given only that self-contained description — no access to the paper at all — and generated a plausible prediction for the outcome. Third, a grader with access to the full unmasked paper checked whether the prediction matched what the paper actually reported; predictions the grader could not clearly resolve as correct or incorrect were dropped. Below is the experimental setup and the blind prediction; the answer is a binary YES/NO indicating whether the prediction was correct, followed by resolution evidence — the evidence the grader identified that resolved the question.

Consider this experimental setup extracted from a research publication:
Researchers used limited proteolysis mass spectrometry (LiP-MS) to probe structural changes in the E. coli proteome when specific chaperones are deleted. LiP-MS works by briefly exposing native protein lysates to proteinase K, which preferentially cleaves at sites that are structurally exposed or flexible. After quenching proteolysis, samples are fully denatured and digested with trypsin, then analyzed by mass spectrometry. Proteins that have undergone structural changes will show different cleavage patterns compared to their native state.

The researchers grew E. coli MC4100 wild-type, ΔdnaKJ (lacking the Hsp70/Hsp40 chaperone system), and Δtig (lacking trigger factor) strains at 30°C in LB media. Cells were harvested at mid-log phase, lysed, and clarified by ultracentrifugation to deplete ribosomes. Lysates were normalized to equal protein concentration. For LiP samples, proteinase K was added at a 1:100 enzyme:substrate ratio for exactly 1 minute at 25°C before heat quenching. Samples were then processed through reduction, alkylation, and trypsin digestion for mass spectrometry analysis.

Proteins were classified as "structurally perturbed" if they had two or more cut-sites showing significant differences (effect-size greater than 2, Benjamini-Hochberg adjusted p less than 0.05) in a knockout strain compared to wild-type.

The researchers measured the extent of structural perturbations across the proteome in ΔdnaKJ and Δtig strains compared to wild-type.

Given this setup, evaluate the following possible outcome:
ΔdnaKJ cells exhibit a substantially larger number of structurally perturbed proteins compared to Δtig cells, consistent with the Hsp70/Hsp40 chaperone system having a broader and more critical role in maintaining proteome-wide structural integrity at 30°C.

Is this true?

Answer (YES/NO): YES